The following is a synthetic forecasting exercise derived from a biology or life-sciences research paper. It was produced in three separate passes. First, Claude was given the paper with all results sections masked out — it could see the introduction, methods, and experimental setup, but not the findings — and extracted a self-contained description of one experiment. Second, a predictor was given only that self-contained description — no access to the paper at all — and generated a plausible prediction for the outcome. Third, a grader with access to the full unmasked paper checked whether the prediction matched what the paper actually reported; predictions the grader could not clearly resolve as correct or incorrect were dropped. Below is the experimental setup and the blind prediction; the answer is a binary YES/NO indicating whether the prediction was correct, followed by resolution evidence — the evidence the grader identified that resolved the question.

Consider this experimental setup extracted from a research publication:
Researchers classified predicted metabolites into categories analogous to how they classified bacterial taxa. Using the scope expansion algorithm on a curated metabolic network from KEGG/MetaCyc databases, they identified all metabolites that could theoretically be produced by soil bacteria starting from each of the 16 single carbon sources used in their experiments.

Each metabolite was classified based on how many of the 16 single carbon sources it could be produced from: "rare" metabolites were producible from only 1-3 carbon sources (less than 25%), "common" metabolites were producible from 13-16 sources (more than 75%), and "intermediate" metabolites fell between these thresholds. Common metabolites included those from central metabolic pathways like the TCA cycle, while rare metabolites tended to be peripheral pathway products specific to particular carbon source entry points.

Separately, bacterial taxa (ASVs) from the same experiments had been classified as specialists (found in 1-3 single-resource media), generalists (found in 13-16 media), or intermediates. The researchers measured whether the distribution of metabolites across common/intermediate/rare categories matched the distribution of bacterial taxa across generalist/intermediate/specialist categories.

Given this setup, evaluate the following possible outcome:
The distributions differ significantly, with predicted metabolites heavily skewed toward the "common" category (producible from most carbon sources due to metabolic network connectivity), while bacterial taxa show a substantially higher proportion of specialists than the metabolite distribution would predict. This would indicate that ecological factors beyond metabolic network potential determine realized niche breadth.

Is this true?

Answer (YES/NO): NO